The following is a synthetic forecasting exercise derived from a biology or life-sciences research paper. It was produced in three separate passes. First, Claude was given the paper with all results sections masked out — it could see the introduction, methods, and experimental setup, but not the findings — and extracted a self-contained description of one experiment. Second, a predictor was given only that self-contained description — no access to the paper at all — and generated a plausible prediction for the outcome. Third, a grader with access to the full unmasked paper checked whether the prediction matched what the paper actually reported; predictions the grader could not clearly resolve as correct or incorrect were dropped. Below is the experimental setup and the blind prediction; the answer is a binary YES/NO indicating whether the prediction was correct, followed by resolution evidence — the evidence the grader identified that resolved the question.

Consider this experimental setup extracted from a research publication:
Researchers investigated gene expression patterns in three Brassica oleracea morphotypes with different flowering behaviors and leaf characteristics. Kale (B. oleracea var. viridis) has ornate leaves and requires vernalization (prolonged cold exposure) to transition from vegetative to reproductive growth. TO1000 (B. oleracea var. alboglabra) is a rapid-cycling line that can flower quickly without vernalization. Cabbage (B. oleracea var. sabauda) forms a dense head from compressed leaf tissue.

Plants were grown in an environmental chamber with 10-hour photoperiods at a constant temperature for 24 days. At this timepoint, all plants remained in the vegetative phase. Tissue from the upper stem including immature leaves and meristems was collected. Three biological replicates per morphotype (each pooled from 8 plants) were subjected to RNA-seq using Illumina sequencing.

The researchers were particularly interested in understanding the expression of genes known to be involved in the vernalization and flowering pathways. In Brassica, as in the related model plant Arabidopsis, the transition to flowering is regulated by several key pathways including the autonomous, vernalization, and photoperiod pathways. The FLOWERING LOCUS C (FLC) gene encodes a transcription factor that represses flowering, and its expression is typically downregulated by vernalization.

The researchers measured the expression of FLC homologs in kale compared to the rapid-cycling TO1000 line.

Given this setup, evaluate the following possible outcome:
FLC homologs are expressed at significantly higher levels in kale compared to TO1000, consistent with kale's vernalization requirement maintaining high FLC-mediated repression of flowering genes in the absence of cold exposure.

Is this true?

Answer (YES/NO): YES